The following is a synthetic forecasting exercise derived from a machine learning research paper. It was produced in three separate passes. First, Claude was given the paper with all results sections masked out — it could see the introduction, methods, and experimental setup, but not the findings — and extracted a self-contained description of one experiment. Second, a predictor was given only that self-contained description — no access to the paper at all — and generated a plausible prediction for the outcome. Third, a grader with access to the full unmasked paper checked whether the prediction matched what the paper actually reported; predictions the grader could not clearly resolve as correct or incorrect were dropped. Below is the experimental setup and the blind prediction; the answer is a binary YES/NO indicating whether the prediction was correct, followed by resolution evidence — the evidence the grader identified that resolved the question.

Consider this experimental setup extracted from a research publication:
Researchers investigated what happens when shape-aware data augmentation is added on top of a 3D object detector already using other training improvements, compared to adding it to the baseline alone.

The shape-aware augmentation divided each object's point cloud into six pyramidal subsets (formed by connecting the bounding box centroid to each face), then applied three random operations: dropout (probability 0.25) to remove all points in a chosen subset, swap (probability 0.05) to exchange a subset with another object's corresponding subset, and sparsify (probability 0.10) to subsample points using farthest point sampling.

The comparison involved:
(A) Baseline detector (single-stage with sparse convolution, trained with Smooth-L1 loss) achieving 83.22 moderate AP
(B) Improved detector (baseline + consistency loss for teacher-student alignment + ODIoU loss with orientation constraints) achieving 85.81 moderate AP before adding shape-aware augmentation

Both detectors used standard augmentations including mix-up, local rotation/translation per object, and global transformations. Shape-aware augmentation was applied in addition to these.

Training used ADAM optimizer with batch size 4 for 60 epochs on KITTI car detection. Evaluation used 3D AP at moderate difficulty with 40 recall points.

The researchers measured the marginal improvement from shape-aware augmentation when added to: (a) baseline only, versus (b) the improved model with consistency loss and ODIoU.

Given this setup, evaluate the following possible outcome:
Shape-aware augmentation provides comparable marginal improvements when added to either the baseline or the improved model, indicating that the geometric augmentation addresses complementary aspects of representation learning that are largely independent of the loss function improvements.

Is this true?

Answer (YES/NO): NO